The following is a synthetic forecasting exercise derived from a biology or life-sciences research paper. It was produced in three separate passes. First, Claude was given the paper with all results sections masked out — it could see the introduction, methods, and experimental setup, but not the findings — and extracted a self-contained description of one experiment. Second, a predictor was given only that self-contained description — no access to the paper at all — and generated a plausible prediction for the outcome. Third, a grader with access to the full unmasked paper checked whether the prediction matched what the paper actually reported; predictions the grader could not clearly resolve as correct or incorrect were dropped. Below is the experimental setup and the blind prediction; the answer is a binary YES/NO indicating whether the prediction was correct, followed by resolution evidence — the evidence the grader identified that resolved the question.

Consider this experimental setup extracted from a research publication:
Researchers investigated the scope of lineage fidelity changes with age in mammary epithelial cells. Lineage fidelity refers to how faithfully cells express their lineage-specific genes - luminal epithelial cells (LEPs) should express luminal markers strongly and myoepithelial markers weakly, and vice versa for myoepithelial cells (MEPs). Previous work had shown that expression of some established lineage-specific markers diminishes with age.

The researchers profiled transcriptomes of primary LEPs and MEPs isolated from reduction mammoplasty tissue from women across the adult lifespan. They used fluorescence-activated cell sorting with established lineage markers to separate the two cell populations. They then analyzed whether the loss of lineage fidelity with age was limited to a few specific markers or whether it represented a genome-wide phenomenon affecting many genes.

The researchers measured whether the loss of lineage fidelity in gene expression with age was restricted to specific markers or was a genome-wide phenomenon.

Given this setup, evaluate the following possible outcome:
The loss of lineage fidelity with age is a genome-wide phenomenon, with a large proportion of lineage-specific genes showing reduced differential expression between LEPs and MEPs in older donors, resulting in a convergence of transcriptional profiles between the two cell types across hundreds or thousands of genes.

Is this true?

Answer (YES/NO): YES